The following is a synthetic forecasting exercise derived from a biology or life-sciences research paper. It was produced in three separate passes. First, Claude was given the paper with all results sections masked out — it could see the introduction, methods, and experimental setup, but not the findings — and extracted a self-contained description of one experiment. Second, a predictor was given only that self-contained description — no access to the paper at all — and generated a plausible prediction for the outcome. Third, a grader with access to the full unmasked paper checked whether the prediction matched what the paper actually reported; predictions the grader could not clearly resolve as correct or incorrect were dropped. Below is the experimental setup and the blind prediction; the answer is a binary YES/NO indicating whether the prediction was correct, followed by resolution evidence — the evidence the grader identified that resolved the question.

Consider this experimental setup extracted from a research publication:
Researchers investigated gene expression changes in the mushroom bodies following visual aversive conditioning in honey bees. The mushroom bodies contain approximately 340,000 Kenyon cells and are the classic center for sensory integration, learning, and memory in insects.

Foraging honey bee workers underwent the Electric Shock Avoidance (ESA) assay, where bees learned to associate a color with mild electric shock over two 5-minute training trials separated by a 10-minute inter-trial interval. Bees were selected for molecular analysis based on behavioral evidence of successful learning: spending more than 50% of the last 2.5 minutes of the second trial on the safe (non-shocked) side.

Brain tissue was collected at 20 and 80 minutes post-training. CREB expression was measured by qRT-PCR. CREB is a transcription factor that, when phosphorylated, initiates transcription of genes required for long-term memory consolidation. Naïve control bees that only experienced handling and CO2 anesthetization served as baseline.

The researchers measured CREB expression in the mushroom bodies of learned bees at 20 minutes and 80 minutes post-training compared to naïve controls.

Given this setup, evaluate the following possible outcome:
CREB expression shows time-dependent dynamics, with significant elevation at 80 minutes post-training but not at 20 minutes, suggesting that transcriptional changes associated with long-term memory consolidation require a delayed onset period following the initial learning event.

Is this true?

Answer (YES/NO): YES